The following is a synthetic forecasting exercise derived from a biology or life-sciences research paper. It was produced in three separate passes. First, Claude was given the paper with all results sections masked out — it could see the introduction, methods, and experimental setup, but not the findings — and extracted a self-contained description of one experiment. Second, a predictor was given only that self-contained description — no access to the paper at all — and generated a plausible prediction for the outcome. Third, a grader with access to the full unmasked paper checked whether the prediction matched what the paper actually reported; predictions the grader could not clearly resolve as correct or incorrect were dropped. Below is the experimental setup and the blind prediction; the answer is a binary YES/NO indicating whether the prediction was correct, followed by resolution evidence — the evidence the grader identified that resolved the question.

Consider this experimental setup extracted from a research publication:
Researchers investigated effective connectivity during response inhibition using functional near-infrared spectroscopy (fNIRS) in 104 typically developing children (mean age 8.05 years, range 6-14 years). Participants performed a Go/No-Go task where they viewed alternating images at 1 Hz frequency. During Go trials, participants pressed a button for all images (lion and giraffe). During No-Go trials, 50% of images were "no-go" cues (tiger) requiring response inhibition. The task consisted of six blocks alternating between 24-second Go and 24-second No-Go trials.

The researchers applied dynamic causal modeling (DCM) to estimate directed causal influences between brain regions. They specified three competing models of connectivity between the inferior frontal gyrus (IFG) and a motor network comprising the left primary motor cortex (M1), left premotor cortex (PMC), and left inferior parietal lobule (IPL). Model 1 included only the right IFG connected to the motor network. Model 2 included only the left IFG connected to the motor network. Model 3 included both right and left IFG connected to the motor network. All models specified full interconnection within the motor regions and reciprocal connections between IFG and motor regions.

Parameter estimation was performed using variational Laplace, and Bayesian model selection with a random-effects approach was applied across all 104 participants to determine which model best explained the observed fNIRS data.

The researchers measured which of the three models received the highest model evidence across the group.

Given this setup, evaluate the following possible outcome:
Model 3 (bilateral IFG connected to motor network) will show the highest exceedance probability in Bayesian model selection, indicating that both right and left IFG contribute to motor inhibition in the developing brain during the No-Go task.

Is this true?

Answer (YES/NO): NO